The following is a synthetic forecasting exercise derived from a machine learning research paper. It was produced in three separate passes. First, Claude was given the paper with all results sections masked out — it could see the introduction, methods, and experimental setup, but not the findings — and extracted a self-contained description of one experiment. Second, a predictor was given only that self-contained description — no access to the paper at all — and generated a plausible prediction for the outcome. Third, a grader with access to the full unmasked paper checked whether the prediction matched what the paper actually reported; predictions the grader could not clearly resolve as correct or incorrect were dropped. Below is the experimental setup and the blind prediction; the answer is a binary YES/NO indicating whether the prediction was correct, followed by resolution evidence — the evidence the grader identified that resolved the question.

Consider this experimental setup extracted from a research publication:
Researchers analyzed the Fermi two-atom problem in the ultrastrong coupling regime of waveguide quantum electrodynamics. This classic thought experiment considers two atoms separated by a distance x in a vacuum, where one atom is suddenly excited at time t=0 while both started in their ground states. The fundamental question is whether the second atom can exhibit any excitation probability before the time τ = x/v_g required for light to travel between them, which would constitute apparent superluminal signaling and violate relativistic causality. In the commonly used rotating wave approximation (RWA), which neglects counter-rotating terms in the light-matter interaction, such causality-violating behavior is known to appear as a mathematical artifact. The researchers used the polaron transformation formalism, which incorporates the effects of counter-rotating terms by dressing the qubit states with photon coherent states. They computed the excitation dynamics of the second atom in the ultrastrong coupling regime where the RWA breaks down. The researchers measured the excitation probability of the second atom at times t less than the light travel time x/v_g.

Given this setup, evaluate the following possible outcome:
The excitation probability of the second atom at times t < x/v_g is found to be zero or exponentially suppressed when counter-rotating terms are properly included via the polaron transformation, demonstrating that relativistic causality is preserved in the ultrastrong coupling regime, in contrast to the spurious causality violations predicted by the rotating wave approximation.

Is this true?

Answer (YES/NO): NO